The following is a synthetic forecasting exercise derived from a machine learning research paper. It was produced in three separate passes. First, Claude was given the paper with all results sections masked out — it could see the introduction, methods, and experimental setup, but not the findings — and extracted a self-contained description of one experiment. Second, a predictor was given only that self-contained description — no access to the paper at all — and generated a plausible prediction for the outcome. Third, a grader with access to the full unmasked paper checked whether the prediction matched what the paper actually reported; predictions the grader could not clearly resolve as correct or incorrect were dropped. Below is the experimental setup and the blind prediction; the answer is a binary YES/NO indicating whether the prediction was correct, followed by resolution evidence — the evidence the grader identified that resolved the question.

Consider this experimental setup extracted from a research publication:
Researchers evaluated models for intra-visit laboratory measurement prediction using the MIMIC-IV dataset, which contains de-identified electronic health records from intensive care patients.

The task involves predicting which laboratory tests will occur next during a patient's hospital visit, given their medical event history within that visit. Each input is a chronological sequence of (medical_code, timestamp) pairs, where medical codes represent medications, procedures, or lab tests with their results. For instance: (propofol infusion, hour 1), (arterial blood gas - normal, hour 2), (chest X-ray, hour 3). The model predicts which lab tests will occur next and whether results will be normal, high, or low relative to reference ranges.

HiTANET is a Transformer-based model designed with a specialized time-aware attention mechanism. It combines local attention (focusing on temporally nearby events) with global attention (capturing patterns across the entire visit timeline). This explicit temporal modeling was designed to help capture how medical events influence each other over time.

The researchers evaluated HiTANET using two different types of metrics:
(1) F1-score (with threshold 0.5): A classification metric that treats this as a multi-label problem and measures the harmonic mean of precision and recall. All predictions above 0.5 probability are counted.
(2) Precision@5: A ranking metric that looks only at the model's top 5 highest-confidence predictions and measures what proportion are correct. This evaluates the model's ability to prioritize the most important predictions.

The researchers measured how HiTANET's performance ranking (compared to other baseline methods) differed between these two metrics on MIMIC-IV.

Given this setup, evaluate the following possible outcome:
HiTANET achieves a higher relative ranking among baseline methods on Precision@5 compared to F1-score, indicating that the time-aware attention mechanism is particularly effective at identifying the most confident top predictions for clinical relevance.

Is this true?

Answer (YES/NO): YES